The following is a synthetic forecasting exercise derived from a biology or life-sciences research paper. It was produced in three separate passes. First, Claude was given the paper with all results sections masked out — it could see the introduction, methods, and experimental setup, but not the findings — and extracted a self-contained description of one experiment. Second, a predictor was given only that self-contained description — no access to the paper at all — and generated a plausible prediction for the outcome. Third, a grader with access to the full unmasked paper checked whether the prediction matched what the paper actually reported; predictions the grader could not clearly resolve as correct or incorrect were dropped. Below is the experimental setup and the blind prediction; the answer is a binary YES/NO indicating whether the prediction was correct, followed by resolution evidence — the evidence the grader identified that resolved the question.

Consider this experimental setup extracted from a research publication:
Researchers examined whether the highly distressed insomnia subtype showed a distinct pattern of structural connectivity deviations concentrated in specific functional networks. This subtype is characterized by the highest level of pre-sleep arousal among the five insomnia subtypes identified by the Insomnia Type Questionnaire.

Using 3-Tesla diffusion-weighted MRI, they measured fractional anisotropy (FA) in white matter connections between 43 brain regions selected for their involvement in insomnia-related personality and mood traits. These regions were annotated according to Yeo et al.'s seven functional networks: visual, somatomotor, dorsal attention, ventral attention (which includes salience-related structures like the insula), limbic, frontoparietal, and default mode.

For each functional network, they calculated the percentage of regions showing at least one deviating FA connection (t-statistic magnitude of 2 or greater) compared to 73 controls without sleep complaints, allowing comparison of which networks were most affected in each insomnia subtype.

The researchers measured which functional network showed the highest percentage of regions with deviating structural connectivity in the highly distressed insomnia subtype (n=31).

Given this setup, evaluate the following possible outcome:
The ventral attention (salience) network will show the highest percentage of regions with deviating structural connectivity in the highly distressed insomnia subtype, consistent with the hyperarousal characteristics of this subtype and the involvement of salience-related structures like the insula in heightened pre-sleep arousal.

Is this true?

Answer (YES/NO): YES